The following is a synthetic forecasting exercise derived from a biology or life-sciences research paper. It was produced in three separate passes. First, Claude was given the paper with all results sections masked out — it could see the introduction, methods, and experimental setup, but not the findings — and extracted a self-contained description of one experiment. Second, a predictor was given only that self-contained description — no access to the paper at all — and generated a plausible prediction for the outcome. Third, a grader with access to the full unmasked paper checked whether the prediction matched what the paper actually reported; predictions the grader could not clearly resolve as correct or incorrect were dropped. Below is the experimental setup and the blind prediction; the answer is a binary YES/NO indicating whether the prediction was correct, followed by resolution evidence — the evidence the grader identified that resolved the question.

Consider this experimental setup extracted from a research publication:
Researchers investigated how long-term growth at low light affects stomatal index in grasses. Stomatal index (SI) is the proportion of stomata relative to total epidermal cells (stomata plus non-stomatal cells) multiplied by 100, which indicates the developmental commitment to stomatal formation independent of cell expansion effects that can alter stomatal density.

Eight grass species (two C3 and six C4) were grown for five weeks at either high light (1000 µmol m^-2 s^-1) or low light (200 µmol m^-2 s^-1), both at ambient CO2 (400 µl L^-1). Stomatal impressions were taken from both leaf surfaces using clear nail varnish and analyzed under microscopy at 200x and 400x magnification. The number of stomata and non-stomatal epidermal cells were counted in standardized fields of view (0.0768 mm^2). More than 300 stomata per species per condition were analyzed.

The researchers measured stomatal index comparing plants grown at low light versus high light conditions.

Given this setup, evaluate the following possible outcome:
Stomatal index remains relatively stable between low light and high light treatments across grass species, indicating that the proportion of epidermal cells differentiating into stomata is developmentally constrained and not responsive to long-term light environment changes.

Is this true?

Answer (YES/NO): NO